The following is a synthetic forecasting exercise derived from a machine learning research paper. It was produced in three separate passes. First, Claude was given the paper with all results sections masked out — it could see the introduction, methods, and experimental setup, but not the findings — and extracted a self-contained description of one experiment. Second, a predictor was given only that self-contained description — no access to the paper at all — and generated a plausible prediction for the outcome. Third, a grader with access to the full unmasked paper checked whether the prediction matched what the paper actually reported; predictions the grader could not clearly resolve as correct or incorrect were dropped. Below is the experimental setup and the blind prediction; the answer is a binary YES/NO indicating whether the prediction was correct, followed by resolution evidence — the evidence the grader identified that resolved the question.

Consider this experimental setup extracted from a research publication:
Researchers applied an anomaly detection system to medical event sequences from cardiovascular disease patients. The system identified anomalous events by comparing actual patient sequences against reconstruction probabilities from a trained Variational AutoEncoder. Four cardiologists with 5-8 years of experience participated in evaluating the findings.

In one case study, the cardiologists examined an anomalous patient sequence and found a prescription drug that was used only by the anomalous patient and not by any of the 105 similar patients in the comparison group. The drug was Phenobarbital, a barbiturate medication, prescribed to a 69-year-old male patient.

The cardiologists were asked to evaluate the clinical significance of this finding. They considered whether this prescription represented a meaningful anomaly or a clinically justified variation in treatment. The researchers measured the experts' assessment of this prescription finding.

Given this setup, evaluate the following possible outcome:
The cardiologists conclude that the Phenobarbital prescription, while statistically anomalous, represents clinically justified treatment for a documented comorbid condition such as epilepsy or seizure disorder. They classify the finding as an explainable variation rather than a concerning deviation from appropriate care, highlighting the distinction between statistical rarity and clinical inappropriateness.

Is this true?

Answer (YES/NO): NO